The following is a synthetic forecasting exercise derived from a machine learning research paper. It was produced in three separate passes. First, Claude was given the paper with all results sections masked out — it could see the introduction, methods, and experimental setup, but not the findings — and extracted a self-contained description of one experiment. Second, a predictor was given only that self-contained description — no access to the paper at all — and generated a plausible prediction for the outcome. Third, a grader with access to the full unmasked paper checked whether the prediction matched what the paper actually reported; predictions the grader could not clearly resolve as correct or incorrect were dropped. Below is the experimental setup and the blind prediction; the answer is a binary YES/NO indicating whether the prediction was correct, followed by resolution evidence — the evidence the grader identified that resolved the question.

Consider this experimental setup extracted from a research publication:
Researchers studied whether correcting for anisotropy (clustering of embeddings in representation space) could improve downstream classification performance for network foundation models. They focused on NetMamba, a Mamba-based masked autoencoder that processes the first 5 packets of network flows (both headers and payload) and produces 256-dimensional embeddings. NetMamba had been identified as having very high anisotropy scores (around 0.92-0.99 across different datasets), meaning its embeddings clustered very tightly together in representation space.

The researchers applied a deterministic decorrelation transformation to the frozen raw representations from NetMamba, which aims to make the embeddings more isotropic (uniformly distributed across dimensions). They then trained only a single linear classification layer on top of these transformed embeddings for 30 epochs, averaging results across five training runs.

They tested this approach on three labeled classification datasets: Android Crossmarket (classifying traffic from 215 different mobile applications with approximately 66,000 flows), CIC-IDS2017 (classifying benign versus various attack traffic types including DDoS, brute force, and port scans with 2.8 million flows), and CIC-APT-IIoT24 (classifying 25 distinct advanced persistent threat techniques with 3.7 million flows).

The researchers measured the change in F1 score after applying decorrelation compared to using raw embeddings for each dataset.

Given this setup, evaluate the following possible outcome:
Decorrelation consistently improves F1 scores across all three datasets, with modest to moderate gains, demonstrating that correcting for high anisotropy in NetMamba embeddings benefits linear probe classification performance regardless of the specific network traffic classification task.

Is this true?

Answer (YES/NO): YES